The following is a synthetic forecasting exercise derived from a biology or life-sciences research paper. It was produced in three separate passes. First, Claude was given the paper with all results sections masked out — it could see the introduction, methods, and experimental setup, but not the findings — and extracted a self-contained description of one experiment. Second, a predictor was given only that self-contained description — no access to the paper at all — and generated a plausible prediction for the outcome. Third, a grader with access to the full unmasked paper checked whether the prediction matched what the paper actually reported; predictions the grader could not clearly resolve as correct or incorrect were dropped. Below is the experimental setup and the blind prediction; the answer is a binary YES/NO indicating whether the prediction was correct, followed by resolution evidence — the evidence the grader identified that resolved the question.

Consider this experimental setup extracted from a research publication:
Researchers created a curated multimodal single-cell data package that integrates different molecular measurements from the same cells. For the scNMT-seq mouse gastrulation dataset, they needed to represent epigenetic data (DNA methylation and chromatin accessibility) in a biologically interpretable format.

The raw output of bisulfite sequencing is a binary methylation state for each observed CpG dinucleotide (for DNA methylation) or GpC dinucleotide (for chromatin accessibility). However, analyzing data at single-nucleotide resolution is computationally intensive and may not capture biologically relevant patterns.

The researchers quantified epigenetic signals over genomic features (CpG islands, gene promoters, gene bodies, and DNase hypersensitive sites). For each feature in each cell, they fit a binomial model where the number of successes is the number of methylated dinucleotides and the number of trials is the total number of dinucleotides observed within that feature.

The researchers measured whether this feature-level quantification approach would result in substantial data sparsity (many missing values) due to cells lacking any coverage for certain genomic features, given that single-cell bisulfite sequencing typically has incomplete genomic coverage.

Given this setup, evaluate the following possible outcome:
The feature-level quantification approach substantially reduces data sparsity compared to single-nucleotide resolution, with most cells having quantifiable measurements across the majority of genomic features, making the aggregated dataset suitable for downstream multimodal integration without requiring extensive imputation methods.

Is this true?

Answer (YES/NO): NO